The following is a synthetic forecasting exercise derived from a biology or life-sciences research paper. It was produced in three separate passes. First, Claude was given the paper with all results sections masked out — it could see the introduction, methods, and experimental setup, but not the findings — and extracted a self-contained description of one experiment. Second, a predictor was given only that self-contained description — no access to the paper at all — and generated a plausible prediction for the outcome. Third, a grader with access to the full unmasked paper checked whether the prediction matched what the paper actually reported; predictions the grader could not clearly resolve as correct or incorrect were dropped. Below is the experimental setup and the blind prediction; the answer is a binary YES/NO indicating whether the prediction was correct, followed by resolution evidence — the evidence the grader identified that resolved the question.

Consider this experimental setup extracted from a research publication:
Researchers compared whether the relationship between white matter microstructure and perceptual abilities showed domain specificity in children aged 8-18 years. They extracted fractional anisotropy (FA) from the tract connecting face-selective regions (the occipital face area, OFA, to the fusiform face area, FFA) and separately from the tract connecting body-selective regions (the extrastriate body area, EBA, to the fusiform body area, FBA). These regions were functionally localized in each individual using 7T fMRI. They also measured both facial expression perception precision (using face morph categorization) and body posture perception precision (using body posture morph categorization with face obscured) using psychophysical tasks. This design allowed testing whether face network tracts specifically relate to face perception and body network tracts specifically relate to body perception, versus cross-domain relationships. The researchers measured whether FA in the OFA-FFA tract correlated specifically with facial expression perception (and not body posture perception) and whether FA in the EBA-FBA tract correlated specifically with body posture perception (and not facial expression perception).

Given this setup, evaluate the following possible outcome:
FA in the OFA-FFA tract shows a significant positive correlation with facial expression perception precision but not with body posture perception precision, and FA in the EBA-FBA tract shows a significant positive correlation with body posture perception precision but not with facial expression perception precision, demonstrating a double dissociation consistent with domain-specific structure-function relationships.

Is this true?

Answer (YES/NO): NO